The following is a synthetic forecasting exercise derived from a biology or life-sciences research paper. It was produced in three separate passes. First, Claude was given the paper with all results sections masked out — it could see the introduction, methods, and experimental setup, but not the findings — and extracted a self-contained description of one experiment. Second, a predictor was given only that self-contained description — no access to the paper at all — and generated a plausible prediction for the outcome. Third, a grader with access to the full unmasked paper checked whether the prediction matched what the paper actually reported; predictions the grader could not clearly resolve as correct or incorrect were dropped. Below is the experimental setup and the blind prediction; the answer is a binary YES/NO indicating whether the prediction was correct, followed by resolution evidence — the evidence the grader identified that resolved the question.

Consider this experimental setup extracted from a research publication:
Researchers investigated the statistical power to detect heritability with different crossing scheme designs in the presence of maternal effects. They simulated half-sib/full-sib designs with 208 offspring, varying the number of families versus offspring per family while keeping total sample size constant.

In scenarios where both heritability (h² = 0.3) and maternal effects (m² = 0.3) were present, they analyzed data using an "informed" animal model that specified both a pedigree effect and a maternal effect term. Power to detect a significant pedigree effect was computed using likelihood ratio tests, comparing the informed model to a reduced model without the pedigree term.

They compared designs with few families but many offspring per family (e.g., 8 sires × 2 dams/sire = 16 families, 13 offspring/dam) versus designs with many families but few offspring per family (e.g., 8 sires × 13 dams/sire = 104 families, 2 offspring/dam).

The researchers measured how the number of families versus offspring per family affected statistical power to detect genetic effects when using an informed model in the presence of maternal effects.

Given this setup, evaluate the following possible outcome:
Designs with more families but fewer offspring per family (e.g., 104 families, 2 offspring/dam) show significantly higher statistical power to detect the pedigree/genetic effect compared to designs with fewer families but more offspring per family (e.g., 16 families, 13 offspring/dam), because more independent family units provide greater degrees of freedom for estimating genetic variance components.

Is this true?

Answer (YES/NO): YES